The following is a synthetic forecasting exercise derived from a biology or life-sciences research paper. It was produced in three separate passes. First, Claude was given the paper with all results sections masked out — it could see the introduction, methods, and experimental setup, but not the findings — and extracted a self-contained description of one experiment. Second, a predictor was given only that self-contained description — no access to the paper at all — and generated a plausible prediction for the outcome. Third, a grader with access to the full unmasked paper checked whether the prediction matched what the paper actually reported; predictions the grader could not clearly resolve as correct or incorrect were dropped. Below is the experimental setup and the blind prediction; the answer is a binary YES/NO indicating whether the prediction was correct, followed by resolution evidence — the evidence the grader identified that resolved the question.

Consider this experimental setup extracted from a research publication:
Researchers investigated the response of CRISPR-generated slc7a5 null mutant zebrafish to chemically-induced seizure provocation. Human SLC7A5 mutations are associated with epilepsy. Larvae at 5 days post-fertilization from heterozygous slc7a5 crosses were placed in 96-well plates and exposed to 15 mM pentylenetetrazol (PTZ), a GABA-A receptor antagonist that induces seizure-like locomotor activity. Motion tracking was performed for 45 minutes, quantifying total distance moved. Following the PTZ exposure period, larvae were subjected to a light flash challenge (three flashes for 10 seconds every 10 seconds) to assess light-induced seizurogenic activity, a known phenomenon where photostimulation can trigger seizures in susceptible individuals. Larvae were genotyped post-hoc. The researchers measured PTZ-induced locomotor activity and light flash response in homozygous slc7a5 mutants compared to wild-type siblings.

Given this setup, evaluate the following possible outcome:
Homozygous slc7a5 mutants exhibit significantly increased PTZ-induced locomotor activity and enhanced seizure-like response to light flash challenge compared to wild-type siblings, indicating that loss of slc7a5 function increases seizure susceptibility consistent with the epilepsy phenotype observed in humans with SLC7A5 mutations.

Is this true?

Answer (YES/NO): NO